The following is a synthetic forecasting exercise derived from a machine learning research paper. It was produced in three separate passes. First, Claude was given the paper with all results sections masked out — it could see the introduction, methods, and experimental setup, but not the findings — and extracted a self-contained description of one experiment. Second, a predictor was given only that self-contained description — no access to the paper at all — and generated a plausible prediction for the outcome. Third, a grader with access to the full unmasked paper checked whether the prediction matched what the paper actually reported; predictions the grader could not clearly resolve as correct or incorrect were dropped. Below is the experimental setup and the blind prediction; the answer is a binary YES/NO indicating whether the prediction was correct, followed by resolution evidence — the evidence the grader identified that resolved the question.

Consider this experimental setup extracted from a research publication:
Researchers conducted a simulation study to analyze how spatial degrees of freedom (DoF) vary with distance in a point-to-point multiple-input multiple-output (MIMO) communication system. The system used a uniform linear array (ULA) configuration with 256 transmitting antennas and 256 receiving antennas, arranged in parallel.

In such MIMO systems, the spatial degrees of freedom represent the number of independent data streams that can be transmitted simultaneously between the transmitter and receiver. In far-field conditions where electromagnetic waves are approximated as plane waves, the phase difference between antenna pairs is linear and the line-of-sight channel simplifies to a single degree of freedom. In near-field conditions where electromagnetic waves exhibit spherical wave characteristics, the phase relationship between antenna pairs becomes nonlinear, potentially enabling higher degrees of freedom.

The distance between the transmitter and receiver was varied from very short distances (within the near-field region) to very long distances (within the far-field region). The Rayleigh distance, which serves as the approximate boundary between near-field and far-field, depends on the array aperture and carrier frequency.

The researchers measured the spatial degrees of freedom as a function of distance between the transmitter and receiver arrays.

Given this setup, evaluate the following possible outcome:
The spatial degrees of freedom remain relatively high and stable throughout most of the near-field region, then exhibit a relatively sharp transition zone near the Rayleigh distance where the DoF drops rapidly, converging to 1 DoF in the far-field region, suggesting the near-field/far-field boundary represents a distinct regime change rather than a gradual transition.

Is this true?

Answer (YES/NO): NO